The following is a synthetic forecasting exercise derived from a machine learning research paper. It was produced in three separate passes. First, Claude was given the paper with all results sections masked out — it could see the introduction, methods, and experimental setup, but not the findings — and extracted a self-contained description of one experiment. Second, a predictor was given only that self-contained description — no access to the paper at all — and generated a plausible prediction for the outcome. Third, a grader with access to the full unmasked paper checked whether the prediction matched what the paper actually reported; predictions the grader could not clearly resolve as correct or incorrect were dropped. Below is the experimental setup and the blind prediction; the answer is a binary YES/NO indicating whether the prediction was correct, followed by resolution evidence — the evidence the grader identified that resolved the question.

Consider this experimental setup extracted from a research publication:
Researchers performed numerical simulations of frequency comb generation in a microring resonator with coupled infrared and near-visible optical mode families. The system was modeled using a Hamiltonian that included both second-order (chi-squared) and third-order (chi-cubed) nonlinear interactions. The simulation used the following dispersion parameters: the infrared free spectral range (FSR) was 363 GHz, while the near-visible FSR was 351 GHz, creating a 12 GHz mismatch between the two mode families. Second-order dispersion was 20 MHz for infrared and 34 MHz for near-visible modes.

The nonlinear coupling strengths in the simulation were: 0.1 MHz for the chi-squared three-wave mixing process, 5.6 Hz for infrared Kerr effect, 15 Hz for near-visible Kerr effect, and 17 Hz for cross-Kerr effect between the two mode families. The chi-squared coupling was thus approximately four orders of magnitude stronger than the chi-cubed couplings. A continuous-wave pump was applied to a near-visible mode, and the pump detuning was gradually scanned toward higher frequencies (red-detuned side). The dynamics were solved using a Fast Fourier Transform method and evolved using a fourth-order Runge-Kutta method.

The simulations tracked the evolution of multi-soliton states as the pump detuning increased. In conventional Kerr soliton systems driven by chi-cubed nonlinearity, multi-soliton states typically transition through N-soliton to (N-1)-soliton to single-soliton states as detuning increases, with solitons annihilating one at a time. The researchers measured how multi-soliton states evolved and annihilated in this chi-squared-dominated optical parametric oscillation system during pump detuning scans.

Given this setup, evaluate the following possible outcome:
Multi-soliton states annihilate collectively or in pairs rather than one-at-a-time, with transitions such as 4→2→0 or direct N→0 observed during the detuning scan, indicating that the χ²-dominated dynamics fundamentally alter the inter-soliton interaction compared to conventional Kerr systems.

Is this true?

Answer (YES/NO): NO